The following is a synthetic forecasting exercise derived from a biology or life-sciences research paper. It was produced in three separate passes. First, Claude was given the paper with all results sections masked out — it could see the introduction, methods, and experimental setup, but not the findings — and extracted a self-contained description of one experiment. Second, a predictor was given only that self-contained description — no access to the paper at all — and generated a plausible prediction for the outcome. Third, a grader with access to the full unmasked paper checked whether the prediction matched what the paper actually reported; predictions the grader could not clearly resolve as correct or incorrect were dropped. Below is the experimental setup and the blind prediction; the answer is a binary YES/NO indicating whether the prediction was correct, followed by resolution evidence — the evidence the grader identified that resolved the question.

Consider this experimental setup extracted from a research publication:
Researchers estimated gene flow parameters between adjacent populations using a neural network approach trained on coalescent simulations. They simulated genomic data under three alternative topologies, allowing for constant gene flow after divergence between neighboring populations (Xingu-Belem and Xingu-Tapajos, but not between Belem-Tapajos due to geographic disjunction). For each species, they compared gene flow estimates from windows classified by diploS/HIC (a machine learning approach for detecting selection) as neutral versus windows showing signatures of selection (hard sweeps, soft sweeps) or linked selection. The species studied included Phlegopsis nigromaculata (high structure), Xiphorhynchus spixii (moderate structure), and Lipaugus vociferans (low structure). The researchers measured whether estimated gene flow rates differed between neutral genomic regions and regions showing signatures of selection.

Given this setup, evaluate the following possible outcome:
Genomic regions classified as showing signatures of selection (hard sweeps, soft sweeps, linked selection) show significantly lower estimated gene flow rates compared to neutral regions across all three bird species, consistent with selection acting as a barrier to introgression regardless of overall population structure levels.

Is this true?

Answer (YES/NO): YES